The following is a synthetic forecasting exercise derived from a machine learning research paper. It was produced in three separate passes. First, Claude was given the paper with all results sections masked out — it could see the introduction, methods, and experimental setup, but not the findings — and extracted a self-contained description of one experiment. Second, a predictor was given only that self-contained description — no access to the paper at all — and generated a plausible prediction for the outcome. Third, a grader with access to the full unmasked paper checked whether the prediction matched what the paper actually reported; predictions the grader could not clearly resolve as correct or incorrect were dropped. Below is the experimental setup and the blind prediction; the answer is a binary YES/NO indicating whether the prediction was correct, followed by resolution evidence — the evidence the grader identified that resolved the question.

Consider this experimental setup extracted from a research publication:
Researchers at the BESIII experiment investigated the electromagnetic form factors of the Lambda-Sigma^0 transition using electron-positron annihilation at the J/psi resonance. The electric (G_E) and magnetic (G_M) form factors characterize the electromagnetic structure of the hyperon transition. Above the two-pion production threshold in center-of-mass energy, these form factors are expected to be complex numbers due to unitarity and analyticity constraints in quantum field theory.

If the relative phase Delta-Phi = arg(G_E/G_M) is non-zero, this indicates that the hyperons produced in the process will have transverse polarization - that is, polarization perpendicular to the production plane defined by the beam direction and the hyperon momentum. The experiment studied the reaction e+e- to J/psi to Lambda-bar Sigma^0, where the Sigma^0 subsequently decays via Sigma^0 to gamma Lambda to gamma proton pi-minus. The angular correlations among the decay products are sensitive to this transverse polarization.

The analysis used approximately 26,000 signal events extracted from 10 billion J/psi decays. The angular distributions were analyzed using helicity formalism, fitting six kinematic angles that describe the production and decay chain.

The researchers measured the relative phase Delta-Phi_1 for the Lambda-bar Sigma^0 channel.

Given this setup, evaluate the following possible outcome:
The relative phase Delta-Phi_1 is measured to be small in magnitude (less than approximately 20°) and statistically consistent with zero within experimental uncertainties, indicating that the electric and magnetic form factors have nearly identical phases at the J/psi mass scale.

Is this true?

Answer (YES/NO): NO